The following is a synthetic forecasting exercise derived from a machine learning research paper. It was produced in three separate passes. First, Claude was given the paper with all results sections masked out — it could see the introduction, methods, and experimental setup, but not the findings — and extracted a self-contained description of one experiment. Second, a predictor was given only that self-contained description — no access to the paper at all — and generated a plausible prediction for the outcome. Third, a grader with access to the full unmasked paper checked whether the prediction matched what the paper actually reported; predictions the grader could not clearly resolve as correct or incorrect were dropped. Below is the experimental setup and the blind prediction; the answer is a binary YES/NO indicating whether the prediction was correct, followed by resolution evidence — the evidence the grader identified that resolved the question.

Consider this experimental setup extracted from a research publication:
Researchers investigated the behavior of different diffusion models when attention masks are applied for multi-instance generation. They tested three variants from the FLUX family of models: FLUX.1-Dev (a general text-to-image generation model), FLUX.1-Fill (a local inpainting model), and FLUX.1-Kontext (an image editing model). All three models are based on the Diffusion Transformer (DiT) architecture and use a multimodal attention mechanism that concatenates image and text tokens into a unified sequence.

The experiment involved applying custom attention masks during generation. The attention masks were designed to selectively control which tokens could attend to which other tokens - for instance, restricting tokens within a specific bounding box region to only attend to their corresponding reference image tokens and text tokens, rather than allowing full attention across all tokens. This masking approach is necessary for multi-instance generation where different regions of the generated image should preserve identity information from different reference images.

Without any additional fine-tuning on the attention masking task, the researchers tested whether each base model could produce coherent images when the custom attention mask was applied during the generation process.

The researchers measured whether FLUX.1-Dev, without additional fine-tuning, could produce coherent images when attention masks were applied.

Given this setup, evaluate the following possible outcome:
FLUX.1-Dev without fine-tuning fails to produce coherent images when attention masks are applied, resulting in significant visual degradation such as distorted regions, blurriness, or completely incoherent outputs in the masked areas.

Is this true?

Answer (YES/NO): YES